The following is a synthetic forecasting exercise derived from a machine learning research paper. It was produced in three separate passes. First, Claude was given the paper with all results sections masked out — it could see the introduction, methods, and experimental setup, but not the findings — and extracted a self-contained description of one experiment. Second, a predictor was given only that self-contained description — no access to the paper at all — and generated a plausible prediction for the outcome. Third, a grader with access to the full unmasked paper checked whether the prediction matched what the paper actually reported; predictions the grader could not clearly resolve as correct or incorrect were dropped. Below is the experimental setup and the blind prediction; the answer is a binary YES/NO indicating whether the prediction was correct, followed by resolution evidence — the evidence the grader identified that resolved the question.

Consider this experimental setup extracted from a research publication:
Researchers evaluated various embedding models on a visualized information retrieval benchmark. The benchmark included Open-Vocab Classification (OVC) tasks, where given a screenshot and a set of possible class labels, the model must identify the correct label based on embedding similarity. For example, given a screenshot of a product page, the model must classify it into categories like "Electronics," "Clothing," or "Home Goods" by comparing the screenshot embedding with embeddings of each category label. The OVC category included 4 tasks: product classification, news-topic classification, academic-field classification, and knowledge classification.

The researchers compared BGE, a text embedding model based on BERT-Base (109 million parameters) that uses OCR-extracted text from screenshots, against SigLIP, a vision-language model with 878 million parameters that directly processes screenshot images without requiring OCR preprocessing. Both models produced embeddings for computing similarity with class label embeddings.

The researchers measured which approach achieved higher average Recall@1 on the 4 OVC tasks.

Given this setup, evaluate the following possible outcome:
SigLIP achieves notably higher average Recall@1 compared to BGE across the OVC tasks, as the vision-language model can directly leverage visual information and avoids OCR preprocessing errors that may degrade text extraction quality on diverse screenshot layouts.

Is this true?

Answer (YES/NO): NO